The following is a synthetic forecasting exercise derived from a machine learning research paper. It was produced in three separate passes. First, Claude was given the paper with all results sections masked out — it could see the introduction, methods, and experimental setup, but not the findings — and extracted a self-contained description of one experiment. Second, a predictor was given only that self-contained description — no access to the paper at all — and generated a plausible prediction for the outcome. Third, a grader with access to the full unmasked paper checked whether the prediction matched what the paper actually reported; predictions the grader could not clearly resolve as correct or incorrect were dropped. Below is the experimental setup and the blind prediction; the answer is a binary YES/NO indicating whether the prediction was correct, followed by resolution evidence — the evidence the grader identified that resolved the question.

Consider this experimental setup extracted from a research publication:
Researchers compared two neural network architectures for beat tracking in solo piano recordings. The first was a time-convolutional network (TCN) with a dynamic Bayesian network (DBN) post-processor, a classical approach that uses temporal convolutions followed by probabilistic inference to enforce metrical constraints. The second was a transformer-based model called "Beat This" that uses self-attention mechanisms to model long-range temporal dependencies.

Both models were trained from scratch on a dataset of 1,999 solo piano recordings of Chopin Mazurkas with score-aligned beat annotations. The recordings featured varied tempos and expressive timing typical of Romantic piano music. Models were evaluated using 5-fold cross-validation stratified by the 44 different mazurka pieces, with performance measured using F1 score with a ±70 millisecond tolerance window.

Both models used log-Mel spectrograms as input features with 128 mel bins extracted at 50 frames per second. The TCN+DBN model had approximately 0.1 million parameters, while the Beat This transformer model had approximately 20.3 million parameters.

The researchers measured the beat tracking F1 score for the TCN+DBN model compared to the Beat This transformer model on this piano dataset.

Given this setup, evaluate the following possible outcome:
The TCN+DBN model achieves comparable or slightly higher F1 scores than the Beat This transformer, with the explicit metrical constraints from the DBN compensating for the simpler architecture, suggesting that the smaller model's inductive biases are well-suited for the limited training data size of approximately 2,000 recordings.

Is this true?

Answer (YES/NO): NO